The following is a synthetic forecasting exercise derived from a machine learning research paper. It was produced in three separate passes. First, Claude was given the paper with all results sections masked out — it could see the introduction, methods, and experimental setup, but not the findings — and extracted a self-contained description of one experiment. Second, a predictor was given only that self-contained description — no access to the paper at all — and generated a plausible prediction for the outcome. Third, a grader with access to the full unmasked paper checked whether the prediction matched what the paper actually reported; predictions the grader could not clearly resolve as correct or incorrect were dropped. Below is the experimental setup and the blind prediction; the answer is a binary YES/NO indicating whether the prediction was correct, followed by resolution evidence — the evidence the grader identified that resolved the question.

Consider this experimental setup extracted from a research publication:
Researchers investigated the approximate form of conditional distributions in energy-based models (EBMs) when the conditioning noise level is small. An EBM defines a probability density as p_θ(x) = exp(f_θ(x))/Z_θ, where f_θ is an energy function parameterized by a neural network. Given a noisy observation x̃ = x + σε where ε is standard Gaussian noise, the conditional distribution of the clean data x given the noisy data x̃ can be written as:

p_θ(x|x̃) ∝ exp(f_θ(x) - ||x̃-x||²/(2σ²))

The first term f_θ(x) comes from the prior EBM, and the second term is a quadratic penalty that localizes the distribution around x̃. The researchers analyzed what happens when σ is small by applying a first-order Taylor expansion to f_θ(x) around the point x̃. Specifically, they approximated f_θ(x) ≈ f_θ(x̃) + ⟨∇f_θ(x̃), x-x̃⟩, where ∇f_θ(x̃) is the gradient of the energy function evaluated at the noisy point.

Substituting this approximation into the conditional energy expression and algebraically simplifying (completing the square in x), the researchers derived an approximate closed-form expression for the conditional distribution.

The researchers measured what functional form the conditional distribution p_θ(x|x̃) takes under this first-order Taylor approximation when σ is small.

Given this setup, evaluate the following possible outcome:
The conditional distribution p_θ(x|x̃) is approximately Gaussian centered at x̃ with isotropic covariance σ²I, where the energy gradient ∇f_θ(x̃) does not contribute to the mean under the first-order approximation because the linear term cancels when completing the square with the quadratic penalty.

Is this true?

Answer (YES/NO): NO